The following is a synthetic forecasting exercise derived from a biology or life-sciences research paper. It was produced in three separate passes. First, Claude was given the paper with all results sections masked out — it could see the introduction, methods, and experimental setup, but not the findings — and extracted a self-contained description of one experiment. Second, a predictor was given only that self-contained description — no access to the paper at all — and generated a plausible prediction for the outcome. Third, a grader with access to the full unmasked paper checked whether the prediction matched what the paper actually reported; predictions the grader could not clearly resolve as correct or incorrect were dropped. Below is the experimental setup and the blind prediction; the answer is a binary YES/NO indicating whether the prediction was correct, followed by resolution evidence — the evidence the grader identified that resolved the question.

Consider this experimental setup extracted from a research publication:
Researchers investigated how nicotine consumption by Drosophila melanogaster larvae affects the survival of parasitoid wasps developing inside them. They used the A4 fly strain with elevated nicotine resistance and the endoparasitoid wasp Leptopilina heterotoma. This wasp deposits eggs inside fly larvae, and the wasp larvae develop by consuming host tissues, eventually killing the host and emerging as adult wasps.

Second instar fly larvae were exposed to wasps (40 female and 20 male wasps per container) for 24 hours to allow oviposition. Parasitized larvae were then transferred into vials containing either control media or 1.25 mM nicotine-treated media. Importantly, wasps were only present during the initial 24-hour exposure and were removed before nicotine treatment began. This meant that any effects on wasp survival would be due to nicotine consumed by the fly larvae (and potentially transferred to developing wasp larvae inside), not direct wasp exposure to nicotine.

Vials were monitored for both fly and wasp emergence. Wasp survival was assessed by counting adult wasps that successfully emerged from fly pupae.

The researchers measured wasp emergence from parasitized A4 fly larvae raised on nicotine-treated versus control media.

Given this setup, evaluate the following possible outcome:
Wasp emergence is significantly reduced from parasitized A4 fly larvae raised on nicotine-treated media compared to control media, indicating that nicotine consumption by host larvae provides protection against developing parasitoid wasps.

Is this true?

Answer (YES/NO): YES